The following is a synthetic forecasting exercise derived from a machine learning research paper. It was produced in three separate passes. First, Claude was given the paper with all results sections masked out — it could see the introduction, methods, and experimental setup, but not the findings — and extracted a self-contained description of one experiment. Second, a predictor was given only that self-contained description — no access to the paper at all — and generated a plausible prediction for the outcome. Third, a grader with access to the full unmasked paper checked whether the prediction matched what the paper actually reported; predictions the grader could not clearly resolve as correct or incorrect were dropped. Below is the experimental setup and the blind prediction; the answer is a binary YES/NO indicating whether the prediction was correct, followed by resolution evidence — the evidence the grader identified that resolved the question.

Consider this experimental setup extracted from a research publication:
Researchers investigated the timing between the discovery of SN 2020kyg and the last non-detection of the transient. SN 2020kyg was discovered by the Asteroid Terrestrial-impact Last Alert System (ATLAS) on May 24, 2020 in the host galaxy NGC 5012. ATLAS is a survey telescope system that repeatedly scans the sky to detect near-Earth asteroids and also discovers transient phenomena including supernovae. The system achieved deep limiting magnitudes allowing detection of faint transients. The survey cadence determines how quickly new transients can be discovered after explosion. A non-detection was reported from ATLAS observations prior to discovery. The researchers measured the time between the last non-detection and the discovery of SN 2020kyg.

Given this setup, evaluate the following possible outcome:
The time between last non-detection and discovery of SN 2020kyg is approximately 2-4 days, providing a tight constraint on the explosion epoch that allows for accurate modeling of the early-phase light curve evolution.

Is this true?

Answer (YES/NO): YES